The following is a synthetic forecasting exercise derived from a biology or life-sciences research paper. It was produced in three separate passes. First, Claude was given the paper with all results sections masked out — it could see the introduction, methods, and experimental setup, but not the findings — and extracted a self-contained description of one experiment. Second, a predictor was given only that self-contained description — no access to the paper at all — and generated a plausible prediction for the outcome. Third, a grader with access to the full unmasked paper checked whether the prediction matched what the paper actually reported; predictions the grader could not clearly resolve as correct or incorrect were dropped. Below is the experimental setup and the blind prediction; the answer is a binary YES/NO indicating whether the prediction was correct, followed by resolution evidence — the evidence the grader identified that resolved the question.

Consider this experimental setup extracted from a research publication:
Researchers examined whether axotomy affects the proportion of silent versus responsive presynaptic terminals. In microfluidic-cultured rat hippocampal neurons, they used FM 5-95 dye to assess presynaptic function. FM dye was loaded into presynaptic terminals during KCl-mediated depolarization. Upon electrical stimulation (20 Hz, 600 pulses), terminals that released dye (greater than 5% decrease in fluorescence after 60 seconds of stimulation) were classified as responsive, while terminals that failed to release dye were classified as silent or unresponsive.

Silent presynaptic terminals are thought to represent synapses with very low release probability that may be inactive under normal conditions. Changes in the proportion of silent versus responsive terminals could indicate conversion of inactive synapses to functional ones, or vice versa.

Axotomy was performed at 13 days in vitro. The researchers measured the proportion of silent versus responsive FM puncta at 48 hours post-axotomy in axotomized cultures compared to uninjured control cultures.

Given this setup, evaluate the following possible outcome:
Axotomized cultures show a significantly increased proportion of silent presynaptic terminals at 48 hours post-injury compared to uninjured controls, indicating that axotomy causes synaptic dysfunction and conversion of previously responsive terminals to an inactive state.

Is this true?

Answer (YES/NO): NO